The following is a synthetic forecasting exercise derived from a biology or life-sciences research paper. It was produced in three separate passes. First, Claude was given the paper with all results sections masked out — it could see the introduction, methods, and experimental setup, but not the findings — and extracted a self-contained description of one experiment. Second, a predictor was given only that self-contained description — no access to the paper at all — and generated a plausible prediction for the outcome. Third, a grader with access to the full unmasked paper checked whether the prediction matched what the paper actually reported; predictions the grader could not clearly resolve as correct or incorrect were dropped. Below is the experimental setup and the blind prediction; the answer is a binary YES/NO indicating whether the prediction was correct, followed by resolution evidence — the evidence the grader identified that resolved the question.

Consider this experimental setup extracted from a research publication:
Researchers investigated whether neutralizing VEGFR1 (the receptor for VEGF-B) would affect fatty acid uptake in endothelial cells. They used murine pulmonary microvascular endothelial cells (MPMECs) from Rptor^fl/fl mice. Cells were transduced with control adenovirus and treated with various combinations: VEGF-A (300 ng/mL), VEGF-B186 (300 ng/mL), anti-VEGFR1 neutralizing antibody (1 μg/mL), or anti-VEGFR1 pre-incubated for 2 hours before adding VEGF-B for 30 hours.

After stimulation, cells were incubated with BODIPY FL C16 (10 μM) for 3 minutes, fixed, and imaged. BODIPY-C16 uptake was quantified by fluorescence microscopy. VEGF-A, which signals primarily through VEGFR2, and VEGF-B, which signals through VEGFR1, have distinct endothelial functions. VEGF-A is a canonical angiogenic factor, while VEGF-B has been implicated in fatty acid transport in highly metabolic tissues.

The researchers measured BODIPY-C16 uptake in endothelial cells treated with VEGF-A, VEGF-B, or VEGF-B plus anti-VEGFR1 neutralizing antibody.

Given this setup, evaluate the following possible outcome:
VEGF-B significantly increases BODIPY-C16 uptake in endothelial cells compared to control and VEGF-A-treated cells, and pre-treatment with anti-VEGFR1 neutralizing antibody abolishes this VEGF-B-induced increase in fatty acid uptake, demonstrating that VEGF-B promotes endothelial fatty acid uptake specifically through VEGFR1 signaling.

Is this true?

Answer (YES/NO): YES